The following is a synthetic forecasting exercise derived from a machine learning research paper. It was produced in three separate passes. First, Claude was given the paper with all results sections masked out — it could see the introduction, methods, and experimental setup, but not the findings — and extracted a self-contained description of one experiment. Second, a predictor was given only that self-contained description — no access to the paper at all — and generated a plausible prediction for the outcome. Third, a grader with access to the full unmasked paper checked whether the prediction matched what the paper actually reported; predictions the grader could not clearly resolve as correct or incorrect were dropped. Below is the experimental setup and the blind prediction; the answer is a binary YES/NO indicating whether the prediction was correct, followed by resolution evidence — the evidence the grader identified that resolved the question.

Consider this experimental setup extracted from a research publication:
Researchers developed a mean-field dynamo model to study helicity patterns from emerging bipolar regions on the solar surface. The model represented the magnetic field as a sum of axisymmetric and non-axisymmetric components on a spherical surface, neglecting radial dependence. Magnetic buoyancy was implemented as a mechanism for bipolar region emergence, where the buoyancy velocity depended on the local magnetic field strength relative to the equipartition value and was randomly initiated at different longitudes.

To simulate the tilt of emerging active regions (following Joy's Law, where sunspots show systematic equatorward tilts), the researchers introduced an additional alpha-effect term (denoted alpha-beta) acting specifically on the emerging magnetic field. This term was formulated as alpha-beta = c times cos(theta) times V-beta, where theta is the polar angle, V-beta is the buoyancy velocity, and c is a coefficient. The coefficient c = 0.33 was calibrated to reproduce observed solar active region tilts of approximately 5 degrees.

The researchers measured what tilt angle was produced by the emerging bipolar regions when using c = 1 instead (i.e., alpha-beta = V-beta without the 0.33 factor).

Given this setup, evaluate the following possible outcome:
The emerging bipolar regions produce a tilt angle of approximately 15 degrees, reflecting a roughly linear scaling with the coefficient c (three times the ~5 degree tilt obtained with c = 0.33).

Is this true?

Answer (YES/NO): NO